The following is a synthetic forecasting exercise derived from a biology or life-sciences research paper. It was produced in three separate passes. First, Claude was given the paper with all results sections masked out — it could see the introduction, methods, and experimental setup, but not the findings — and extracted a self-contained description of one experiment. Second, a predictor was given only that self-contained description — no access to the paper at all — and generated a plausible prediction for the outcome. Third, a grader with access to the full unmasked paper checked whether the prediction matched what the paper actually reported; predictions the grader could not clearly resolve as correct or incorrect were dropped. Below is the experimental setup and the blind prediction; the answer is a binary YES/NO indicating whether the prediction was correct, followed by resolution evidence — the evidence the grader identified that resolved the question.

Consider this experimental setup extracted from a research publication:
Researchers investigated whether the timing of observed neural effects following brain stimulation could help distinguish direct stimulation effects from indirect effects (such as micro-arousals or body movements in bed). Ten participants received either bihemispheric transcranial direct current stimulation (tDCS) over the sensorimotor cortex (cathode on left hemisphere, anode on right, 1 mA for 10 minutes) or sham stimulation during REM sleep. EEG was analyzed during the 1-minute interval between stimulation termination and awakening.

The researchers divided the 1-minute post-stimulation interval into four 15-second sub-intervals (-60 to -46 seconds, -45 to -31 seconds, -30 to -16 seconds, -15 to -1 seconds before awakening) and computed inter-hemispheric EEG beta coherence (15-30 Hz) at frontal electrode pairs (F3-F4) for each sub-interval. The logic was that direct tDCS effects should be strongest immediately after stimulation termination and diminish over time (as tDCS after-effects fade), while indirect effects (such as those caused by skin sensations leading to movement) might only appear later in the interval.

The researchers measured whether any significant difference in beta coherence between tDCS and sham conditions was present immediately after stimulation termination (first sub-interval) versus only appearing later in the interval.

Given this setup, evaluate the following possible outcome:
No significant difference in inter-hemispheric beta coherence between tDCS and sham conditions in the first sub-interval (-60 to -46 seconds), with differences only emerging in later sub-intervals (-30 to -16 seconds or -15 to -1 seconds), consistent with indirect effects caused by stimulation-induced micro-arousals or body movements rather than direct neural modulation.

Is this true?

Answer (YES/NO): NO